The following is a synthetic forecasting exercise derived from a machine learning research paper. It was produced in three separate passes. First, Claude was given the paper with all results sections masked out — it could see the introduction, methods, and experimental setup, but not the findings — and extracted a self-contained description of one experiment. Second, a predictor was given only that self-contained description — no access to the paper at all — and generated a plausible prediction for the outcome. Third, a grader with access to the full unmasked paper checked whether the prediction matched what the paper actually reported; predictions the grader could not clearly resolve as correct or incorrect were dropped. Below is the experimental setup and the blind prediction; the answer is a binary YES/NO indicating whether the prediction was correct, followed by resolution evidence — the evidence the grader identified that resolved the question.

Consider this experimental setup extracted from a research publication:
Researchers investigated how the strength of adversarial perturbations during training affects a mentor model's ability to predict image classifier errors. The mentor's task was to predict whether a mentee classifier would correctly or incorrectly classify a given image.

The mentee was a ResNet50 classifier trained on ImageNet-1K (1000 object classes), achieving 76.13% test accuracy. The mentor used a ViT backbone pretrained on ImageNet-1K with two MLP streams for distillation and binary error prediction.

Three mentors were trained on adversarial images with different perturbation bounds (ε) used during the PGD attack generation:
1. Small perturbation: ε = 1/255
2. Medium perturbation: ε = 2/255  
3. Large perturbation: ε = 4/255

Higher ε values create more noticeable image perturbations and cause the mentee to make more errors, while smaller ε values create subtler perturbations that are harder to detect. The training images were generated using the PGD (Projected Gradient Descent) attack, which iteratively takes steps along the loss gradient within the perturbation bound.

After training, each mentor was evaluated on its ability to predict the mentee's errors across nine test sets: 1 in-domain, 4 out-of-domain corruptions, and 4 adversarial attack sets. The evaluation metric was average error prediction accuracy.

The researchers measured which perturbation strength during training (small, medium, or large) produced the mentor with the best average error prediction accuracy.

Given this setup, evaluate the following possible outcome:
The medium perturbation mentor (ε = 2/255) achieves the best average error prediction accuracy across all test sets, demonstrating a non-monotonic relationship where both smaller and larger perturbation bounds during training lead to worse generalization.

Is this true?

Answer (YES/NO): NO